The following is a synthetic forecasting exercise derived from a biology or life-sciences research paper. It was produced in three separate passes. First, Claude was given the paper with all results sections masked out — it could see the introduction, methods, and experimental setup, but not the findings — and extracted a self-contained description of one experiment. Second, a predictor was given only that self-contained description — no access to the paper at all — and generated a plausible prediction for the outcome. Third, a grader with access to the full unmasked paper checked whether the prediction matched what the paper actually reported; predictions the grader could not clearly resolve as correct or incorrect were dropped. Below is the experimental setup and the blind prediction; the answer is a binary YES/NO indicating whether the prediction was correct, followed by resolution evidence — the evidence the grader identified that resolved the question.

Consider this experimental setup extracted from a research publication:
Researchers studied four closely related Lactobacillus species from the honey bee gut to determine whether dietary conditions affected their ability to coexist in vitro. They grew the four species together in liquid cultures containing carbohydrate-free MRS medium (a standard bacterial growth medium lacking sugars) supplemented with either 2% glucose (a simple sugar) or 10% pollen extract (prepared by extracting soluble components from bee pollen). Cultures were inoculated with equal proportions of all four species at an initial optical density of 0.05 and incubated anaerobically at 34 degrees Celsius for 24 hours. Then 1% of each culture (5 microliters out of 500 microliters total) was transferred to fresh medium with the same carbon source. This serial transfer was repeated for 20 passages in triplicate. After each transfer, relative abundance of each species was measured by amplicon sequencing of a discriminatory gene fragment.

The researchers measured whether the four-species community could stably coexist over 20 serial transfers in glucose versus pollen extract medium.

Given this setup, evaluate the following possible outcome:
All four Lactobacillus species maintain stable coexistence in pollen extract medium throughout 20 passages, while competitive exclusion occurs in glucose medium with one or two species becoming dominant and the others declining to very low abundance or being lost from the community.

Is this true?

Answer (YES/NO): YES